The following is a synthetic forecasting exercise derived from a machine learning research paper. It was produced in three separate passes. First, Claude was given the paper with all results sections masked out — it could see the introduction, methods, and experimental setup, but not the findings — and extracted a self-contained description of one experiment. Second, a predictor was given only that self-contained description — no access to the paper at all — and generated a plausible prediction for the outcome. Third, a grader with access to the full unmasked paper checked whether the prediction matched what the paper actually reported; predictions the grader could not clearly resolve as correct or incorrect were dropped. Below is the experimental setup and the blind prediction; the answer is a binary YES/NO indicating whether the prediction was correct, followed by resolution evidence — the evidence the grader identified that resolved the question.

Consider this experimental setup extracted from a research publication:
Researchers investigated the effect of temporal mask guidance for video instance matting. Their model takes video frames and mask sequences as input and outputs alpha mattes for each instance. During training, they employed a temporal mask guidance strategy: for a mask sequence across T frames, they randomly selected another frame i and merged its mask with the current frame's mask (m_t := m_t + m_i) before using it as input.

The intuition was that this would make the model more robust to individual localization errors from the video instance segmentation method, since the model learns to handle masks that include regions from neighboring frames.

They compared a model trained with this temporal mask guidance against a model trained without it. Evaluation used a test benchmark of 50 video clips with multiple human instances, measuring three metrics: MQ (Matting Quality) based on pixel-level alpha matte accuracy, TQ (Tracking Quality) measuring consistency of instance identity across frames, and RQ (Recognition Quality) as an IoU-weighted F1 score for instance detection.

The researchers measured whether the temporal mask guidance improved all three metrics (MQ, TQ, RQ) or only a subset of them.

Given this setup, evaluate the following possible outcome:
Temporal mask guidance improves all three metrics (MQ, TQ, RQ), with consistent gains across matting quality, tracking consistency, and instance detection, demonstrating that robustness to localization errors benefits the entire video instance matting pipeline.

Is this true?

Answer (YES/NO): YES